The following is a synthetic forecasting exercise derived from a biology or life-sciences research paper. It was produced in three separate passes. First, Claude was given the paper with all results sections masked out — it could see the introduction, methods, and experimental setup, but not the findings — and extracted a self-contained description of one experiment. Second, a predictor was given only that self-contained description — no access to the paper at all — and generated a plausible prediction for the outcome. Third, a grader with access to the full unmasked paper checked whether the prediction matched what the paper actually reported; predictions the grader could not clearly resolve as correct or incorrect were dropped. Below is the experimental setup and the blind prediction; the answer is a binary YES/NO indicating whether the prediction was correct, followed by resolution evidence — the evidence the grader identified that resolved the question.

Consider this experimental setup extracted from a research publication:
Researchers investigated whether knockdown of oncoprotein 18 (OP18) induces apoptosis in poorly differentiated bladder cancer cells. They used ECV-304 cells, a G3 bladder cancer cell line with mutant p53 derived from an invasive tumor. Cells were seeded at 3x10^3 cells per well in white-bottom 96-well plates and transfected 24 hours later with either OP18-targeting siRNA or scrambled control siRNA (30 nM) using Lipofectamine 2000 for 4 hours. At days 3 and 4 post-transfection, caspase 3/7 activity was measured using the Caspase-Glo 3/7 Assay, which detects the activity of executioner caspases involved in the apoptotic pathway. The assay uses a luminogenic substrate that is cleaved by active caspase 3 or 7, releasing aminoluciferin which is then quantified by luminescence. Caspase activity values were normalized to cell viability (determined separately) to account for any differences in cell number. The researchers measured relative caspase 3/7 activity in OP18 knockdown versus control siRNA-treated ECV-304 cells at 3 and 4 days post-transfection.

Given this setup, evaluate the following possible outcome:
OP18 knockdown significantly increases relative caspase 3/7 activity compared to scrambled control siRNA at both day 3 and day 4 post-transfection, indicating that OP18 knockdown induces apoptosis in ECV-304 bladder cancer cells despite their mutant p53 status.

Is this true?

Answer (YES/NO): YES